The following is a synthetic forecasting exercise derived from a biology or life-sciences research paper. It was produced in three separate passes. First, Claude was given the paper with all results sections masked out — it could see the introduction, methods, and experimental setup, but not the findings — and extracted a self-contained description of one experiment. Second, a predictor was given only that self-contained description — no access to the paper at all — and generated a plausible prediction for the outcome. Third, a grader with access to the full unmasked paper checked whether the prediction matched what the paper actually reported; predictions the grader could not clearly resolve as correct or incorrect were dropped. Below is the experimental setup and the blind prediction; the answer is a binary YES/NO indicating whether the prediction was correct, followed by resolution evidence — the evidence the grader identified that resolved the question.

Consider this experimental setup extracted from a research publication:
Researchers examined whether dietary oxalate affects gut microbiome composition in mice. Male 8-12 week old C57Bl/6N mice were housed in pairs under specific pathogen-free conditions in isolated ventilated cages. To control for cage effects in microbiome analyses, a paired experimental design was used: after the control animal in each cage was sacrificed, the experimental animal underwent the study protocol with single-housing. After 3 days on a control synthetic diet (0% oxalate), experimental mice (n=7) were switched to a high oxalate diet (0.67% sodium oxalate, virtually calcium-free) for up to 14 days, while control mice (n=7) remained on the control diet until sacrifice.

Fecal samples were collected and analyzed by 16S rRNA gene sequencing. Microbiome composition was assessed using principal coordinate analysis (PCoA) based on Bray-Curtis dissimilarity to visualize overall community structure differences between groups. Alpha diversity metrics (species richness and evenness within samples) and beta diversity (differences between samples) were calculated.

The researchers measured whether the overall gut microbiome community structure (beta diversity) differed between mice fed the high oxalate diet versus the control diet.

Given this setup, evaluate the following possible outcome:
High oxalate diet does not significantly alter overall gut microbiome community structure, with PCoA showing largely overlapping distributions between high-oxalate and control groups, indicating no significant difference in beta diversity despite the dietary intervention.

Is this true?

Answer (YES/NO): YES